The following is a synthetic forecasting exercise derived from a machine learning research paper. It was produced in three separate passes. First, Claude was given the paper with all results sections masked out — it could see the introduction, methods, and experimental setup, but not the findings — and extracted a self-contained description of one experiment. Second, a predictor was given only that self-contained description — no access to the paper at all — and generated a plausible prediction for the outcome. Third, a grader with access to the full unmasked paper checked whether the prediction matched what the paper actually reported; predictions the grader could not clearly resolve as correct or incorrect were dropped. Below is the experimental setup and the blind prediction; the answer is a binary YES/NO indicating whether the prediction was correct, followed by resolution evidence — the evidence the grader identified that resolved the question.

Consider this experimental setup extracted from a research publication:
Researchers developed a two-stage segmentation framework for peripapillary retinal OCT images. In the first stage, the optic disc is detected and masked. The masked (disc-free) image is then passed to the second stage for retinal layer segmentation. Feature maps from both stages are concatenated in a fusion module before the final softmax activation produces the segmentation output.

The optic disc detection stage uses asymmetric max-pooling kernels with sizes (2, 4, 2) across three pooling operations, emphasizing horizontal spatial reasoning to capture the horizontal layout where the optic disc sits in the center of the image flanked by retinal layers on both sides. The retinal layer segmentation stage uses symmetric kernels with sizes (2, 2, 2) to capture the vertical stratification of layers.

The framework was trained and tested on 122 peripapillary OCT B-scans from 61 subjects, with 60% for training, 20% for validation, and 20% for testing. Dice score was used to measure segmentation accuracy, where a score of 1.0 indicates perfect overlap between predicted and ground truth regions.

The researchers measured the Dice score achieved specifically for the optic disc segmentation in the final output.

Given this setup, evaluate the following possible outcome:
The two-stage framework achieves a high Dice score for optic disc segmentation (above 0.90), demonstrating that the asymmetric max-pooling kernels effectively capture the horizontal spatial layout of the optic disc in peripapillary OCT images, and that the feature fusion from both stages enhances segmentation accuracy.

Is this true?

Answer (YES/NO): NO